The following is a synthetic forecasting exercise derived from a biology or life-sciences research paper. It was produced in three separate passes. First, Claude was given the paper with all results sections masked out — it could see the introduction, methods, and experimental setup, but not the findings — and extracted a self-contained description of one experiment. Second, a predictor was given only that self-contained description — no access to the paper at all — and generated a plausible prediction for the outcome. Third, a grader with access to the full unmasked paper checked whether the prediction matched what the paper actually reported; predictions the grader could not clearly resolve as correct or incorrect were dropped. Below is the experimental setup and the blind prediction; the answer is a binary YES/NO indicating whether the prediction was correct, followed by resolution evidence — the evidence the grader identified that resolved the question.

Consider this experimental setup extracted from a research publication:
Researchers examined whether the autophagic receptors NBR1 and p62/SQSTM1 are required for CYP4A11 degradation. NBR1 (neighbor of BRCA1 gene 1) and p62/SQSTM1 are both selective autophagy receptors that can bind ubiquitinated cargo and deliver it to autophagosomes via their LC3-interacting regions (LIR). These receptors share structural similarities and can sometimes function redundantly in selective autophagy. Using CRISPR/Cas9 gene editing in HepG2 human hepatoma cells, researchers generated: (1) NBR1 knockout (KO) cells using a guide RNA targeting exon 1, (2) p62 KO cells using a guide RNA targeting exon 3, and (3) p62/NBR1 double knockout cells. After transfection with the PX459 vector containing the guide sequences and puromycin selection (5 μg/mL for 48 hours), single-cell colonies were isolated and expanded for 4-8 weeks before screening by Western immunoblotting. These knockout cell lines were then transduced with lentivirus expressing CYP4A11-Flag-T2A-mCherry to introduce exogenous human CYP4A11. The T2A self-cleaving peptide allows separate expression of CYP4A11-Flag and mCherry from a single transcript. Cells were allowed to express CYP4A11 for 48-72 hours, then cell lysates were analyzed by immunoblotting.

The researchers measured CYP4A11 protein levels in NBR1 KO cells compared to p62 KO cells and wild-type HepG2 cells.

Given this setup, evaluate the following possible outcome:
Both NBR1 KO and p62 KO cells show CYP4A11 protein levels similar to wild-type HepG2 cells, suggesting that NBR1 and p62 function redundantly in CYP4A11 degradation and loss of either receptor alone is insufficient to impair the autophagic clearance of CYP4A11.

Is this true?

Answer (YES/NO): NO